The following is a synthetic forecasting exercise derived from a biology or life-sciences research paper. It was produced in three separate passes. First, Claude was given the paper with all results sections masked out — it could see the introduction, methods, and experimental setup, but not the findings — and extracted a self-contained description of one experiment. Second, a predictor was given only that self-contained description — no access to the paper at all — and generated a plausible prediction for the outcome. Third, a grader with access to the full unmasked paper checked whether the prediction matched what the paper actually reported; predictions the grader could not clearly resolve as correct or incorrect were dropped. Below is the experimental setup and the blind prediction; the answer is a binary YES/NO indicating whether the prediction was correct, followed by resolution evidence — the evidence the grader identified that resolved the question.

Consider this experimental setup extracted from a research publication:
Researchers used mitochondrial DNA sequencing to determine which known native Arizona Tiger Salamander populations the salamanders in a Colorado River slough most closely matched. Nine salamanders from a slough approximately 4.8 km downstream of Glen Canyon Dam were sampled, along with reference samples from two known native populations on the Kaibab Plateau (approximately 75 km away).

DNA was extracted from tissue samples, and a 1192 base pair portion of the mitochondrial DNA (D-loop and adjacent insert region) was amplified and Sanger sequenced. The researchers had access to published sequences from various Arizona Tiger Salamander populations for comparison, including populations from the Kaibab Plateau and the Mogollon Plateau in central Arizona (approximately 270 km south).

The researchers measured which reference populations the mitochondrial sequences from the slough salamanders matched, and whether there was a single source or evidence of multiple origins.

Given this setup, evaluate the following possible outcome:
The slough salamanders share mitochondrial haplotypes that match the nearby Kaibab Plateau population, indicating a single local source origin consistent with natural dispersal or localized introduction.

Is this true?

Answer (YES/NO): NO